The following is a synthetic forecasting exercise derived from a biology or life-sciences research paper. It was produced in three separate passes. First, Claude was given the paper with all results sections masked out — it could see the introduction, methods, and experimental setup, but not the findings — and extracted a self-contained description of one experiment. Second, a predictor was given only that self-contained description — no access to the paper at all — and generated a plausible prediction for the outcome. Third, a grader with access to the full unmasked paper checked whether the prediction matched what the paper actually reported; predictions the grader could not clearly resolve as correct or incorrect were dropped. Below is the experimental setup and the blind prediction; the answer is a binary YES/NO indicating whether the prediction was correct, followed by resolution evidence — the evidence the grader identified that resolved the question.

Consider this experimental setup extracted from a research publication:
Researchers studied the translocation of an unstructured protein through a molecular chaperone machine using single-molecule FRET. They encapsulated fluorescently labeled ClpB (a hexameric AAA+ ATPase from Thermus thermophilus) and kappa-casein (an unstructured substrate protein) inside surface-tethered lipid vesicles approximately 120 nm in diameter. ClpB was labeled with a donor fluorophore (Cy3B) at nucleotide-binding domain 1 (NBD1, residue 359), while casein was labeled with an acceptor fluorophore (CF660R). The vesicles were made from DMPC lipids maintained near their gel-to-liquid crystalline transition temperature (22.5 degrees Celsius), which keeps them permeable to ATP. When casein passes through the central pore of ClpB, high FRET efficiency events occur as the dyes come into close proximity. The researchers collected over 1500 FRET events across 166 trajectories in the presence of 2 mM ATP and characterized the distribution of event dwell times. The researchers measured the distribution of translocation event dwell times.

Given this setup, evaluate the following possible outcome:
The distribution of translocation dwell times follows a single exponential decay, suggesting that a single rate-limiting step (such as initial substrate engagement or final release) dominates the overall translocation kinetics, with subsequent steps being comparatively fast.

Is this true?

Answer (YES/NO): NO